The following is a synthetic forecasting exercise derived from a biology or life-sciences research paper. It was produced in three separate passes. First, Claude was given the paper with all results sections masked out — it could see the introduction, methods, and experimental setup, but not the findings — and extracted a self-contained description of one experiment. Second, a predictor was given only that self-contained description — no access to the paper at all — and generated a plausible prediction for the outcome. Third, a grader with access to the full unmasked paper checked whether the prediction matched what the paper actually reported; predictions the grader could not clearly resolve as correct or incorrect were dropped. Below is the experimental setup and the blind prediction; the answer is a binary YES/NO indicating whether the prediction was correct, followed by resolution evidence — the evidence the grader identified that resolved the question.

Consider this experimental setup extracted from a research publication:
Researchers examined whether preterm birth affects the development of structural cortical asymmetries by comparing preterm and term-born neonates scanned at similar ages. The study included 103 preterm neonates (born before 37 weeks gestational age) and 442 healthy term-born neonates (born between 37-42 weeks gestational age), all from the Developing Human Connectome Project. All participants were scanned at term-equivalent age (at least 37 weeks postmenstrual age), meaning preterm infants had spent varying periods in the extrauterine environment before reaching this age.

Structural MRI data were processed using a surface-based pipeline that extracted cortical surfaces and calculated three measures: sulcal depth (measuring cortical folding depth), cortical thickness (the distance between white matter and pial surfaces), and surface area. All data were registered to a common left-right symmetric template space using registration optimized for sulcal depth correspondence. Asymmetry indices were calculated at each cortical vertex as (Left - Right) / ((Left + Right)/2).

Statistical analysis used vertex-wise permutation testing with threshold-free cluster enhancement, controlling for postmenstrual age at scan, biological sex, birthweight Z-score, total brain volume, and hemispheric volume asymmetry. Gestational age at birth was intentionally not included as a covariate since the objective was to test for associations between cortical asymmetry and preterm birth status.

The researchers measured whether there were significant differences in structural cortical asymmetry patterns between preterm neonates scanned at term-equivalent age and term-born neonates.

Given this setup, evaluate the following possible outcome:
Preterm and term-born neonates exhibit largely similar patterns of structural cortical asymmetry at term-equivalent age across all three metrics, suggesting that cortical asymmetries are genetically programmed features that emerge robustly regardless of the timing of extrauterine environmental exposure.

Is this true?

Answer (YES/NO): YES